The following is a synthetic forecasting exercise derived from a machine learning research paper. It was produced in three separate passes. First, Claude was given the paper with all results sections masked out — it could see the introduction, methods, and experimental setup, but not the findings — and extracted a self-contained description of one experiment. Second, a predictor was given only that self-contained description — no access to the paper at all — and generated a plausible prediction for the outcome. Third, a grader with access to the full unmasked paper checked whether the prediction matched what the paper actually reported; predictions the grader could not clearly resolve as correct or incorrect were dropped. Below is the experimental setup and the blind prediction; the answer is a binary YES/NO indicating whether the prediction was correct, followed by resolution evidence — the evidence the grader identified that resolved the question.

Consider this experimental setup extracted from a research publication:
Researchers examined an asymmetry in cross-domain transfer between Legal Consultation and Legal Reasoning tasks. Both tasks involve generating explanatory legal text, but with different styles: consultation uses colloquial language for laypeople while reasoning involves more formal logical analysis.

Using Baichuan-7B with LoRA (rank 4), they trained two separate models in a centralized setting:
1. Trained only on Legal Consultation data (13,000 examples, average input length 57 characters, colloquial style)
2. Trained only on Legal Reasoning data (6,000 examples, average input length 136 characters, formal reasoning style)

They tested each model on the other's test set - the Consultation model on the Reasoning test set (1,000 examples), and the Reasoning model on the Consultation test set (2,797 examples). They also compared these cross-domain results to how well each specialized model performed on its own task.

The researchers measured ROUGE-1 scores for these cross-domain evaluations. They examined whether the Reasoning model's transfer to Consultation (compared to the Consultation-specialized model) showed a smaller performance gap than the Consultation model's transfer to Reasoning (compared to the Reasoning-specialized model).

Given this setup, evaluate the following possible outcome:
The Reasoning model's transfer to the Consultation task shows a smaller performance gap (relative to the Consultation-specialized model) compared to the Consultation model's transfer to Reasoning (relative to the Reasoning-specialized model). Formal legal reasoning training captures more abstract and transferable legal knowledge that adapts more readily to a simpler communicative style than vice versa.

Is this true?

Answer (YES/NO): YES